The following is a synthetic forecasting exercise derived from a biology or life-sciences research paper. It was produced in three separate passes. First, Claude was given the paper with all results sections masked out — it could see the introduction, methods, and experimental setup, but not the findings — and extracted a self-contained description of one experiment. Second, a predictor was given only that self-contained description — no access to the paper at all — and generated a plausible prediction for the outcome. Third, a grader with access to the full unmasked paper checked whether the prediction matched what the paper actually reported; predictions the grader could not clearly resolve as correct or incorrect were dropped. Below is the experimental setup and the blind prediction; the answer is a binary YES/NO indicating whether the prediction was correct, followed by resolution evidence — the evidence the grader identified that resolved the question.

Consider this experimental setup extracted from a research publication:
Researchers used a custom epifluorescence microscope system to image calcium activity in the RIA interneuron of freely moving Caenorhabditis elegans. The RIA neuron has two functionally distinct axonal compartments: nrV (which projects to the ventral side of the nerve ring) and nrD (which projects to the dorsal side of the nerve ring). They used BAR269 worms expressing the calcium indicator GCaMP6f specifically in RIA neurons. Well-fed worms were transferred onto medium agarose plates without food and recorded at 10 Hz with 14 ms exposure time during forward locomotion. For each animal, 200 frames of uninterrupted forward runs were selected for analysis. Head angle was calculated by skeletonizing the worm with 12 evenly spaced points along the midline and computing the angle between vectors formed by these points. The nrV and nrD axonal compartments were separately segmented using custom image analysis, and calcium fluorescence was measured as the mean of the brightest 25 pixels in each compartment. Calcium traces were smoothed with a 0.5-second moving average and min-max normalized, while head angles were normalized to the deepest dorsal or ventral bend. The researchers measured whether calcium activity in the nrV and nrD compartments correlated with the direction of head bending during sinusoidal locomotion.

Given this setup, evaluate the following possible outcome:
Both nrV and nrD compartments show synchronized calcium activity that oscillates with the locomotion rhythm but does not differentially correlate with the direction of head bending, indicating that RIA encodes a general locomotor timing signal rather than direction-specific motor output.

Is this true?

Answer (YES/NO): NO